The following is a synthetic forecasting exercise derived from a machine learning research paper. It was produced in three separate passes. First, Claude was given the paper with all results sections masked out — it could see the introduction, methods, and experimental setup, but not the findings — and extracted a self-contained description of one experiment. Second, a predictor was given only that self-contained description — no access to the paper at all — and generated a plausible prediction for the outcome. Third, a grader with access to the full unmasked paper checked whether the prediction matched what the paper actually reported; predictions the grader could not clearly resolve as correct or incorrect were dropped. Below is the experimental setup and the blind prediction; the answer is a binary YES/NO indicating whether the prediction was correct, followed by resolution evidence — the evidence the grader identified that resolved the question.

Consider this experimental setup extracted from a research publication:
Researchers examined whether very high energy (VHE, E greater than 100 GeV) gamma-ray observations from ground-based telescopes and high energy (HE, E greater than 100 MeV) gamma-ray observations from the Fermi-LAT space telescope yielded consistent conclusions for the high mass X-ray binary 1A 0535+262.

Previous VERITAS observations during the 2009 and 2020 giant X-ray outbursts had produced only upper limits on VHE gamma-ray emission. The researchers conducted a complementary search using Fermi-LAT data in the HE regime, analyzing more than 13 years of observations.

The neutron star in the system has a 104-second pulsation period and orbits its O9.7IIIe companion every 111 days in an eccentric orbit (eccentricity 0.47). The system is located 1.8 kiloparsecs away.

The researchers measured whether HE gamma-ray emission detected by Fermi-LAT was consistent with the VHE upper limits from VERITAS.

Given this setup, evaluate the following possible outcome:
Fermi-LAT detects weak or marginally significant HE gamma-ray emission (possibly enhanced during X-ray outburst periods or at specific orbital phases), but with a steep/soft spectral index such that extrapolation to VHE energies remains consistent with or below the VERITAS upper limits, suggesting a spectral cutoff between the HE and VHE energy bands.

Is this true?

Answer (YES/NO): NO